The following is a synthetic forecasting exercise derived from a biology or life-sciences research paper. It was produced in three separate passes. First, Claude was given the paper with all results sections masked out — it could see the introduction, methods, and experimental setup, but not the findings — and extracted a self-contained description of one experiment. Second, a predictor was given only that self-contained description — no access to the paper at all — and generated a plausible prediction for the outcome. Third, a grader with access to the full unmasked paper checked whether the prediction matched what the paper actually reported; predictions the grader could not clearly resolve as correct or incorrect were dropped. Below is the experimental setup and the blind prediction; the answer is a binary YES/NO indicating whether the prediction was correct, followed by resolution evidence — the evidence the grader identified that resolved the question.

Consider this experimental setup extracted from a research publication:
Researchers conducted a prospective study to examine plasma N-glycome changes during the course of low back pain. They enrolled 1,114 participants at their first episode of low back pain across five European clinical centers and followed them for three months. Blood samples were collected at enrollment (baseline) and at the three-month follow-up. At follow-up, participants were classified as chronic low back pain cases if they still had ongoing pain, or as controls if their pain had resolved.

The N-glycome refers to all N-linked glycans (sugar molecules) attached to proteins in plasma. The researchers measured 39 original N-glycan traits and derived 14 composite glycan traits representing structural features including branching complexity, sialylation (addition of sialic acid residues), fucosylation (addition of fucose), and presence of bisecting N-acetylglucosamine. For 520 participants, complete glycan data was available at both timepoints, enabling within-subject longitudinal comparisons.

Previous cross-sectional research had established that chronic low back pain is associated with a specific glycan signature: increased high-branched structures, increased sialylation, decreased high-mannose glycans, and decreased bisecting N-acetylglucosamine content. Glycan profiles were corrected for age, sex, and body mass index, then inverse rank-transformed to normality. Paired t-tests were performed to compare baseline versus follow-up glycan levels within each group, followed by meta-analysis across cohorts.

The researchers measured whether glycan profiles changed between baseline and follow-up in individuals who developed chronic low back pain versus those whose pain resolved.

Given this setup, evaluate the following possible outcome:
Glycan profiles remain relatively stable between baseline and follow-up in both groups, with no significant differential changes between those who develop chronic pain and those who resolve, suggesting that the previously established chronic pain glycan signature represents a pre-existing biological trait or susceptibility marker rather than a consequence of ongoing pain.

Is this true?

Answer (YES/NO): NO